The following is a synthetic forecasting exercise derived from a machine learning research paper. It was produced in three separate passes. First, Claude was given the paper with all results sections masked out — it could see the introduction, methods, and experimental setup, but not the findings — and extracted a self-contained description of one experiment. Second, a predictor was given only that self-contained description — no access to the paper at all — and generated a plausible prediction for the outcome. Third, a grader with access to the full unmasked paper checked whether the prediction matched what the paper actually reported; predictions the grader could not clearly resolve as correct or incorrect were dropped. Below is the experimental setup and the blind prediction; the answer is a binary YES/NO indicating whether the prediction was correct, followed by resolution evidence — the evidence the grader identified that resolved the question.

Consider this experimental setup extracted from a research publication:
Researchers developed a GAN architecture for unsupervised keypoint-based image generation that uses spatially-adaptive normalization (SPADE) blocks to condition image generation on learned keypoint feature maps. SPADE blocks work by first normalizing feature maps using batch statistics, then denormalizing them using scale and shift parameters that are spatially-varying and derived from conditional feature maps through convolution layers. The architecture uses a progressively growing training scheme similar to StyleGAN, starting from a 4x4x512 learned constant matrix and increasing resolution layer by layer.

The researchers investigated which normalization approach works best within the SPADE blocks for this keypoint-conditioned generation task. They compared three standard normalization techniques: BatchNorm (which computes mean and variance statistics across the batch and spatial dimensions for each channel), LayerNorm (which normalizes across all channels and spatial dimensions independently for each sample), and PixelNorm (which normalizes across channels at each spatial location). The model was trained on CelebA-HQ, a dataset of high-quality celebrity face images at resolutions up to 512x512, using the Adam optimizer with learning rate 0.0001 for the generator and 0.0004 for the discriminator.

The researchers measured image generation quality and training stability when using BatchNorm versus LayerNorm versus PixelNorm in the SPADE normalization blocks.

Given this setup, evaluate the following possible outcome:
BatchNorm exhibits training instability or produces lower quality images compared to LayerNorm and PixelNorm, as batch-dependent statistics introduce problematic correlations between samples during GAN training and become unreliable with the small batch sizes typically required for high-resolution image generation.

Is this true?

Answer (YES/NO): NO